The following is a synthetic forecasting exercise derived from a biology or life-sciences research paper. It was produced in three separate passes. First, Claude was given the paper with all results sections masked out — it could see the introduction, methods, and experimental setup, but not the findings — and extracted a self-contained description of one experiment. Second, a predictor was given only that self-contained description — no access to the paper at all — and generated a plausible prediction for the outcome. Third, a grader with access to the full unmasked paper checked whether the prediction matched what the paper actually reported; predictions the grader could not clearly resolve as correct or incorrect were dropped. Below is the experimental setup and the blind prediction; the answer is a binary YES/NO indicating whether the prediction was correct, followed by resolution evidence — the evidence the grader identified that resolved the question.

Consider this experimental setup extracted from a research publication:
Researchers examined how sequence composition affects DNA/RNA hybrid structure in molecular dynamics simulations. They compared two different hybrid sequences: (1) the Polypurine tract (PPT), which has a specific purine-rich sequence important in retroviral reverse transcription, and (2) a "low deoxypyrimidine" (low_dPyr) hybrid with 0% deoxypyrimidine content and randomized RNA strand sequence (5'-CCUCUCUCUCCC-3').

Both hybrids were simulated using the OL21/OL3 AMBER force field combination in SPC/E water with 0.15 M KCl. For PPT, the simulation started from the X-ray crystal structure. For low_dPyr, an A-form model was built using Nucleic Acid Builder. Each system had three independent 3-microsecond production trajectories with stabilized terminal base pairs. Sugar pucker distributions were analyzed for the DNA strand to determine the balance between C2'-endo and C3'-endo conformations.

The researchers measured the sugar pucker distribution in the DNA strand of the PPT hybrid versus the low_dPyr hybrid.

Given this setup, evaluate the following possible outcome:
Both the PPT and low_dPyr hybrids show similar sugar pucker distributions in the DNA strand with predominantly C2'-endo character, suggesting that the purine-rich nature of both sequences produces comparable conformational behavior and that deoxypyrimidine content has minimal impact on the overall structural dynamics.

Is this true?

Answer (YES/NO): NO